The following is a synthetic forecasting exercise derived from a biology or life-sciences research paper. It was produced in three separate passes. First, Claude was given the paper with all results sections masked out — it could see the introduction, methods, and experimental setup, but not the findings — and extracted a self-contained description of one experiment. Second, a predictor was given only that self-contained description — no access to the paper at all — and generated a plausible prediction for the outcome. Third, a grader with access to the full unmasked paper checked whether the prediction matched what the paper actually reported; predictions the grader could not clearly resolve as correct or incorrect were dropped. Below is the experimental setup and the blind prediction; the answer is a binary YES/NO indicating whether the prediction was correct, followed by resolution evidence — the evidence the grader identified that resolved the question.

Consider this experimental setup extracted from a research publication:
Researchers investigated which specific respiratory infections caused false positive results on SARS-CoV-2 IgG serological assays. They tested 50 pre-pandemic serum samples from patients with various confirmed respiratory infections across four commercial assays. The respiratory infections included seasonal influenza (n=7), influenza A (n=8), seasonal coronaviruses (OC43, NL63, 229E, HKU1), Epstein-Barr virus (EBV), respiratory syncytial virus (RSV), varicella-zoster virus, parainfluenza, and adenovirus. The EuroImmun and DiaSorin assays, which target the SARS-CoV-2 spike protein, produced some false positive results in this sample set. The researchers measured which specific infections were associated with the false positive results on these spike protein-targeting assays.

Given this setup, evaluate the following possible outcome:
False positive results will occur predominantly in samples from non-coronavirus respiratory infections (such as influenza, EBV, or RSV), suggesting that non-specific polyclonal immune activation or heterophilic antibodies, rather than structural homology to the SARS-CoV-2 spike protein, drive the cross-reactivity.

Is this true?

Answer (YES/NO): YES